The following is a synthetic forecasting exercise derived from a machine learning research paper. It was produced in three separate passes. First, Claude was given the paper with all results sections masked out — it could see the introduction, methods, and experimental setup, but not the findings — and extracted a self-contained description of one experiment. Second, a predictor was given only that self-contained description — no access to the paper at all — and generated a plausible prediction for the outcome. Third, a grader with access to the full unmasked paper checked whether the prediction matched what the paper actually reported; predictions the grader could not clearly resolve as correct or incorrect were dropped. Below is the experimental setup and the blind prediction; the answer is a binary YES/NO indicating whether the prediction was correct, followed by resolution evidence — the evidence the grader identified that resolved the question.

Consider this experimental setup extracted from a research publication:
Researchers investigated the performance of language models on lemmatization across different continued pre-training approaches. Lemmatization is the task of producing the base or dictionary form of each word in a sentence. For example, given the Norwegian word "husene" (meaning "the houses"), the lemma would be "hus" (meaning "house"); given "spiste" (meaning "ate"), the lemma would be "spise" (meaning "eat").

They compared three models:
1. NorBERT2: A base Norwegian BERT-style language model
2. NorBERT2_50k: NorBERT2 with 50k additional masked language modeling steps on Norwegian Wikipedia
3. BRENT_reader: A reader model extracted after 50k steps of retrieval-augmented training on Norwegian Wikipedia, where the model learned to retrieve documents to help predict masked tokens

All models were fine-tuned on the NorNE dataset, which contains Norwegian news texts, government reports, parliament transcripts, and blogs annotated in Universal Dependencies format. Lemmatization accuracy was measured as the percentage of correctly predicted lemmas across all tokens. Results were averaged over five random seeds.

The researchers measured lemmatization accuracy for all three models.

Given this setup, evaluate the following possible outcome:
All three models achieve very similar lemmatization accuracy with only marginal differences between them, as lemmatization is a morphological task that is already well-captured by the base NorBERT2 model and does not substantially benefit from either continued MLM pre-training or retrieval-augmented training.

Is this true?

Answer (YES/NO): YES